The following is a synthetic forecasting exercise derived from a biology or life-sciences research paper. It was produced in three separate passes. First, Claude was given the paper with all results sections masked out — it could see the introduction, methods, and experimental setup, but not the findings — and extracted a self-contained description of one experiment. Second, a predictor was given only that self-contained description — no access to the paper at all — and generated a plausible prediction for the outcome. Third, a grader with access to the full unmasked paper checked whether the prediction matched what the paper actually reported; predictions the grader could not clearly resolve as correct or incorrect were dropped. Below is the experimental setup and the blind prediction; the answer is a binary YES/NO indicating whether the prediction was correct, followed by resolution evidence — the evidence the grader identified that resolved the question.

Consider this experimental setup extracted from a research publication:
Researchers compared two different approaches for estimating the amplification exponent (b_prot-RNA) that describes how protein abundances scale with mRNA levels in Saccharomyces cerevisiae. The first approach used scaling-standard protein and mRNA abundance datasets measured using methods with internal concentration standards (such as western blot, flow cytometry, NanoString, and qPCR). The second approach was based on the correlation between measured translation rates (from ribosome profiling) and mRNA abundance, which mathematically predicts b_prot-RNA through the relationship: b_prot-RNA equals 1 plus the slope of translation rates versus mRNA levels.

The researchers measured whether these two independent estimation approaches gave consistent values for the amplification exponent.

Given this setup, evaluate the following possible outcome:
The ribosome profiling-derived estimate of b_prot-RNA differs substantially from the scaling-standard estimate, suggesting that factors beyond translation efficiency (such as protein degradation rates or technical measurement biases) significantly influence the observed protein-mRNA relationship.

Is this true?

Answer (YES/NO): NO